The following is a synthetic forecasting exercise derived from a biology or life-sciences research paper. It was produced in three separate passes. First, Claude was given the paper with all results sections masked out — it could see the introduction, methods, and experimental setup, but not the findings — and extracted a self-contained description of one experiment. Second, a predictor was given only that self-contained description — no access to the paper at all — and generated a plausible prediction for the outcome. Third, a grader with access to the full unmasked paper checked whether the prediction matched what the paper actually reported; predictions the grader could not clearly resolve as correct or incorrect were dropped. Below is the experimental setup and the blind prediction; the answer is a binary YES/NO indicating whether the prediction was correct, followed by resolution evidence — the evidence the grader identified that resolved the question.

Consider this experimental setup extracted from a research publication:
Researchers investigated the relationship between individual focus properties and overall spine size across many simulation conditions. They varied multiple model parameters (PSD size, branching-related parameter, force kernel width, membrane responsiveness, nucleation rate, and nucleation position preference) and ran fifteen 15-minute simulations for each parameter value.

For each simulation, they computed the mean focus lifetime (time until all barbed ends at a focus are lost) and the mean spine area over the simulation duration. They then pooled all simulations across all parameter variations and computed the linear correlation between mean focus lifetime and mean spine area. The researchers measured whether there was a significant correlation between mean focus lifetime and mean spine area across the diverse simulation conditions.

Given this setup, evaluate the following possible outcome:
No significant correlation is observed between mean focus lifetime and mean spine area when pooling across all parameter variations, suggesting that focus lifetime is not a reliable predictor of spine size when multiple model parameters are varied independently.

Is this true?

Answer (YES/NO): NO